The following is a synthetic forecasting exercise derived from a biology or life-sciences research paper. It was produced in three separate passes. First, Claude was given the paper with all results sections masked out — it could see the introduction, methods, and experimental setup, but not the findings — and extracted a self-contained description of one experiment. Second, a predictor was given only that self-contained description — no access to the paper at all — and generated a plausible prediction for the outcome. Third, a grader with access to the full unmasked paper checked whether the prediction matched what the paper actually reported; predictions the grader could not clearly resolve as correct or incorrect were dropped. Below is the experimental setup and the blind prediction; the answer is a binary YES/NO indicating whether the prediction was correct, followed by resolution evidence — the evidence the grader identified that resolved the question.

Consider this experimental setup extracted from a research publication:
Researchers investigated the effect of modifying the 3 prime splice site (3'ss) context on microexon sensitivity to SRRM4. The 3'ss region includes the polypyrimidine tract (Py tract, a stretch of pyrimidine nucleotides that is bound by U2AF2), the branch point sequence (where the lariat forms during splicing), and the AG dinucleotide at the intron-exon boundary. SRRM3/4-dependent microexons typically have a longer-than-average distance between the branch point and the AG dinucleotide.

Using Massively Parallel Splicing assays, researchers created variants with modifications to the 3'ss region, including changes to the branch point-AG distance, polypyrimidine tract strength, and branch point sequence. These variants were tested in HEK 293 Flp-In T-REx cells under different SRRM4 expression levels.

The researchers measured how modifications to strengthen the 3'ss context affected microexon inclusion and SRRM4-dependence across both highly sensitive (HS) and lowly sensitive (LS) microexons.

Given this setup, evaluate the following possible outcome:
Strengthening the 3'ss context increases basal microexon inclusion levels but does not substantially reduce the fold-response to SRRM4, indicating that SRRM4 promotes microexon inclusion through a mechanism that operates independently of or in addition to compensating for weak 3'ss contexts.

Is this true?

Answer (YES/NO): NO